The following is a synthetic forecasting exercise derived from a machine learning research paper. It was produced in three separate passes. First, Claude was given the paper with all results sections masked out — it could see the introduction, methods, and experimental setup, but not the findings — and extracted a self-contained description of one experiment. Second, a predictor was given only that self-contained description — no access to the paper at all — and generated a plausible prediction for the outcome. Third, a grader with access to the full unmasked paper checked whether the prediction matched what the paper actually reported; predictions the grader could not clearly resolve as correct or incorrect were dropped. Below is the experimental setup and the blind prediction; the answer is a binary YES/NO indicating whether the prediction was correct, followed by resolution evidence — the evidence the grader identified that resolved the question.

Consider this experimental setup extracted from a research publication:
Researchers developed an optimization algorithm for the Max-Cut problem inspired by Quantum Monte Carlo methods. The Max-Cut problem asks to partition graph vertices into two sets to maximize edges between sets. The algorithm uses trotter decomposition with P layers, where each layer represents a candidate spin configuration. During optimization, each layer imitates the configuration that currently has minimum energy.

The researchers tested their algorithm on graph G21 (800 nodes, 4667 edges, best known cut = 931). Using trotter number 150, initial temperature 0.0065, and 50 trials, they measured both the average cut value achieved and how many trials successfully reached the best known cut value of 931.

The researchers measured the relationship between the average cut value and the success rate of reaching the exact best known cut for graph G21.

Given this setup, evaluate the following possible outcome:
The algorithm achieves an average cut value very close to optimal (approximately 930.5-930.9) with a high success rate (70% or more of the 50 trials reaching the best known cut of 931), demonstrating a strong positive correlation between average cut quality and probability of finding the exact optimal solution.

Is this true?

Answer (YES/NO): NO